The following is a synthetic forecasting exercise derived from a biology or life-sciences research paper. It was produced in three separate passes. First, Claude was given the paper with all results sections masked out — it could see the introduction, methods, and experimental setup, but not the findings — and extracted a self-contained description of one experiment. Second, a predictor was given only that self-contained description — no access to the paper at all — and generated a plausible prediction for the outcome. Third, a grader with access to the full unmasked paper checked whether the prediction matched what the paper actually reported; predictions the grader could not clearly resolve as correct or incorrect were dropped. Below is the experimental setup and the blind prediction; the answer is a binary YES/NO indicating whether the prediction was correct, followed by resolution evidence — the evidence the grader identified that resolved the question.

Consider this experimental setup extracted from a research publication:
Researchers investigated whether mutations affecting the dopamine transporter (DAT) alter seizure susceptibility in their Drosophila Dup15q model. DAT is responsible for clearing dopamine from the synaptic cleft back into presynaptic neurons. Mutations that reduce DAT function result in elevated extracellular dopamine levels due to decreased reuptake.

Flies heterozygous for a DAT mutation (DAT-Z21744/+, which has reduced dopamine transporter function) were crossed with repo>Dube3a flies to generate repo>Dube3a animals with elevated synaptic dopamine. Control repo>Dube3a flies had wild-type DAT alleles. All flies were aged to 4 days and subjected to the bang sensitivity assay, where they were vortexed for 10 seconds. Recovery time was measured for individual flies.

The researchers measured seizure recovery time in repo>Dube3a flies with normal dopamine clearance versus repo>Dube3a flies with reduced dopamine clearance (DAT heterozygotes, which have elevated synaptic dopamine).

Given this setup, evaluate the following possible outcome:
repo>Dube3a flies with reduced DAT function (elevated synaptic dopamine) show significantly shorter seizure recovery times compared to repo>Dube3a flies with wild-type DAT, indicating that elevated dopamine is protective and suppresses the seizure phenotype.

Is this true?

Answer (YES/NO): YES